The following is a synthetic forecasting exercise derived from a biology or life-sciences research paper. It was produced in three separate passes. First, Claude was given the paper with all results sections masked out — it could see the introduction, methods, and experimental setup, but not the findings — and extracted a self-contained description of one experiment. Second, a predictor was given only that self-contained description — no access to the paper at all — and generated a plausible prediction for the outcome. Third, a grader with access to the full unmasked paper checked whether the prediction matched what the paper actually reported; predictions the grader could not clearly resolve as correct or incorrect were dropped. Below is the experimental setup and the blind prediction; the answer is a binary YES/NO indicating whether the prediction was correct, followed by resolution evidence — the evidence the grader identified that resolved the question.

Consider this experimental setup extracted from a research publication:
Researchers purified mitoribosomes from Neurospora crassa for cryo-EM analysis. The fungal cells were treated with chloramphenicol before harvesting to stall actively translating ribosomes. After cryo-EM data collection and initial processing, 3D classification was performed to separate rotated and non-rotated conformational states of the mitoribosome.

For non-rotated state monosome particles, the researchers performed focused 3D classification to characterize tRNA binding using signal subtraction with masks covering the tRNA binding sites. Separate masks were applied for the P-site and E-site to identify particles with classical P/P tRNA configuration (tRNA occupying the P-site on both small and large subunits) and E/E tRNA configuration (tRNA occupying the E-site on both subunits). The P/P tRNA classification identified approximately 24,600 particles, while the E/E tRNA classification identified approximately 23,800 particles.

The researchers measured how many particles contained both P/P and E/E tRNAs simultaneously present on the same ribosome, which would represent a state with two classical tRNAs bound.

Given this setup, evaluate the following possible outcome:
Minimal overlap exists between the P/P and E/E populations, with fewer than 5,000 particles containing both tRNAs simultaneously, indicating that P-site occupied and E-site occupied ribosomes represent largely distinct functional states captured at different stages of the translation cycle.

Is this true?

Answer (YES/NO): YES